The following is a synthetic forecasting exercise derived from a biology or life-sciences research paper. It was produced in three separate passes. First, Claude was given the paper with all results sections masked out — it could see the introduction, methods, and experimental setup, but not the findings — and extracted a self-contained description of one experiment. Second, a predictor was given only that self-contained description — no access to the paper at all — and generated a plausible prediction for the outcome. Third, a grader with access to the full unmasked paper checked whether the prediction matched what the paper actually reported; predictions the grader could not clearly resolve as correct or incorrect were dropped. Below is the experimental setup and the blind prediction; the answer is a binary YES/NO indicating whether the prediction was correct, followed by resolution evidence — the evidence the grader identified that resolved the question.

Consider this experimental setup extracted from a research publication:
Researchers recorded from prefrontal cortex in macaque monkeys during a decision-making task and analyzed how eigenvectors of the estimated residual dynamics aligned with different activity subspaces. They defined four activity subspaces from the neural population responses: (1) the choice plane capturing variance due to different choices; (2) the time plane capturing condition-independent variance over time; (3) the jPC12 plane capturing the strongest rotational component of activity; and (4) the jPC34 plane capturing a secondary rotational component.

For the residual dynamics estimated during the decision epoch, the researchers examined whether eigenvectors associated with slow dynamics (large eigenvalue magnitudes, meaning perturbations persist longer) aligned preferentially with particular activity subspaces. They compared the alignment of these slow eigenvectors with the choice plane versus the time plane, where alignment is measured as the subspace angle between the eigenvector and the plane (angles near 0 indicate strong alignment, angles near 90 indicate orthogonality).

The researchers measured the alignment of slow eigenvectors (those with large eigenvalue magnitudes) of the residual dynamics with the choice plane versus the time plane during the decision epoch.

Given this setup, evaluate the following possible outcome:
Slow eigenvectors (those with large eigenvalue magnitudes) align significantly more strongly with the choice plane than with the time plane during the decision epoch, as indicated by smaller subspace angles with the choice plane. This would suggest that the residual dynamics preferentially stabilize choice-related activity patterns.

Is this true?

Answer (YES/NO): NO